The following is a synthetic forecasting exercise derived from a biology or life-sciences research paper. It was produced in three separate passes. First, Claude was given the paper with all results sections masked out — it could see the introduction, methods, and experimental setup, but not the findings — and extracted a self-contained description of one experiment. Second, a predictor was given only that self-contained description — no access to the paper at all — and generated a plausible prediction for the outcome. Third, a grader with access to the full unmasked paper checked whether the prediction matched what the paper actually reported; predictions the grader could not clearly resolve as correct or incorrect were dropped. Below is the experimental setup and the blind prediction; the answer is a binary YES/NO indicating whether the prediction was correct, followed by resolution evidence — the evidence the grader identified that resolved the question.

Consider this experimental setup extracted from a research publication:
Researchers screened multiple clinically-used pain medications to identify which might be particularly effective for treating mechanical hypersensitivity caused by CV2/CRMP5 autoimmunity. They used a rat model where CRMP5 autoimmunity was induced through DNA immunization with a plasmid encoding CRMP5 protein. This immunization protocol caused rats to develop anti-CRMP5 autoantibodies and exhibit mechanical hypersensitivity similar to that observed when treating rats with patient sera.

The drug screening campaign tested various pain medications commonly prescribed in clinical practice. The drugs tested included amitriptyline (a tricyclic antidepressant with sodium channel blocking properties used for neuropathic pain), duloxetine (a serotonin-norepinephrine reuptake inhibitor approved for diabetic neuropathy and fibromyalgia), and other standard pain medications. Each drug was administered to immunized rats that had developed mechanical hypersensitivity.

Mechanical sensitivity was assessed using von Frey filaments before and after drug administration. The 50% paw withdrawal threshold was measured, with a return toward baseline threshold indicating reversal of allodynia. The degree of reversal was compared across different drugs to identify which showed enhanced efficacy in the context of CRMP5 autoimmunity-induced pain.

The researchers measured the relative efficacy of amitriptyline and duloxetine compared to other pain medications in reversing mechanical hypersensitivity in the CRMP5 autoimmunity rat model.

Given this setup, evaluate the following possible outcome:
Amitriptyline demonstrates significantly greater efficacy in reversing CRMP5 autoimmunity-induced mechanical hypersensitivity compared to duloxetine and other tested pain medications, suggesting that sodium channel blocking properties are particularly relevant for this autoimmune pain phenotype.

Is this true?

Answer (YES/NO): NO